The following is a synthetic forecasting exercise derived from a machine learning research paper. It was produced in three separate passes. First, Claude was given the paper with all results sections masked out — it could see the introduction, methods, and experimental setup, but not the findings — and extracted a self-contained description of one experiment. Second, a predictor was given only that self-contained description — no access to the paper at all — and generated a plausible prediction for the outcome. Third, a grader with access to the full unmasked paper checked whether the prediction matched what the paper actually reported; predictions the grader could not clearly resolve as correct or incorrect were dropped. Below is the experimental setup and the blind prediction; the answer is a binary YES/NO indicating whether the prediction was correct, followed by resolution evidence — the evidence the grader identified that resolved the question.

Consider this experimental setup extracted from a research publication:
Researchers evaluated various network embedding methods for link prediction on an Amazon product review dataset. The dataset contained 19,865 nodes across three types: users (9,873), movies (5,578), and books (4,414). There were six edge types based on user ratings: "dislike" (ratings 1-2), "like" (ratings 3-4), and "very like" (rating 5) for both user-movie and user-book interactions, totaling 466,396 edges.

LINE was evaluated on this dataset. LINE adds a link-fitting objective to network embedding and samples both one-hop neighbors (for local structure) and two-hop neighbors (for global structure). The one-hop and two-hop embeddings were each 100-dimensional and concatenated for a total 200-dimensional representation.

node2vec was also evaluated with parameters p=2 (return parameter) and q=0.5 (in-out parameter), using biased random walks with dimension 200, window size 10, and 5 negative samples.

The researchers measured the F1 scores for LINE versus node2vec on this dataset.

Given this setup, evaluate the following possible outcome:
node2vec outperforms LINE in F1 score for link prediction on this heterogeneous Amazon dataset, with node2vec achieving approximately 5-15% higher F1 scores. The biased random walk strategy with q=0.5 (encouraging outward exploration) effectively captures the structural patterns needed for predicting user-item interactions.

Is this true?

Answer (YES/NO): YES